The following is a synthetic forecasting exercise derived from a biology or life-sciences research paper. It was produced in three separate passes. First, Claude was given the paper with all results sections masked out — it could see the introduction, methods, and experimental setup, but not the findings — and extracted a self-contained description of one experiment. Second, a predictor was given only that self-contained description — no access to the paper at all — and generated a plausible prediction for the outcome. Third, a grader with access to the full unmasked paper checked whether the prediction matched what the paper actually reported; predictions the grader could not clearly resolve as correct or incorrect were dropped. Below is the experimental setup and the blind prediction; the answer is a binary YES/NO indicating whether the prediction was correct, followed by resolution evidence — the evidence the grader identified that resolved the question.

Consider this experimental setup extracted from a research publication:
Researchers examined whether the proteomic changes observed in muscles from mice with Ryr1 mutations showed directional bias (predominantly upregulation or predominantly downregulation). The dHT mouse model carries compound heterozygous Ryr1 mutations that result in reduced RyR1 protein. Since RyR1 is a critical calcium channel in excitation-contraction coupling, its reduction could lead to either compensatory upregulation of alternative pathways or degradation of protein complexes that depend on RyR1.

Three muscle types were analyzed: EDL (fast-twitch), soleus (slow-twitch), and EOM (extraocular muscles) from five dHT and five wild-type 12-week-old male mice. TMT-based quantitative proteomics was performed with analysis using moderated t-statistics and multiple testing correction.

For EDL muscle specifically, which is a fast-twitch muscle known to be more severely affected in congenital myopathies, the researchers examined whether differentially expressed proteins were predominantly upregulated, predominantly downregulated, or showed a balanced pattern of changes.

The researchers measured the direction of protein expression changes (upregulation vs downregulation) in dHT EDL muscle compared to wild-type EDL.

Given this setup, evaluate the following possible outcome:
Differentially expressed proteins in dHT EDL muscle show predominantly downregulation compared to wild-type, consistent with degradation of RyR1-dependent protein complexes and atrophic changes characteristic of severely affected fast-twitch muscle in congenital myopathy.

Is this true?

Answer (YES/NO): NO